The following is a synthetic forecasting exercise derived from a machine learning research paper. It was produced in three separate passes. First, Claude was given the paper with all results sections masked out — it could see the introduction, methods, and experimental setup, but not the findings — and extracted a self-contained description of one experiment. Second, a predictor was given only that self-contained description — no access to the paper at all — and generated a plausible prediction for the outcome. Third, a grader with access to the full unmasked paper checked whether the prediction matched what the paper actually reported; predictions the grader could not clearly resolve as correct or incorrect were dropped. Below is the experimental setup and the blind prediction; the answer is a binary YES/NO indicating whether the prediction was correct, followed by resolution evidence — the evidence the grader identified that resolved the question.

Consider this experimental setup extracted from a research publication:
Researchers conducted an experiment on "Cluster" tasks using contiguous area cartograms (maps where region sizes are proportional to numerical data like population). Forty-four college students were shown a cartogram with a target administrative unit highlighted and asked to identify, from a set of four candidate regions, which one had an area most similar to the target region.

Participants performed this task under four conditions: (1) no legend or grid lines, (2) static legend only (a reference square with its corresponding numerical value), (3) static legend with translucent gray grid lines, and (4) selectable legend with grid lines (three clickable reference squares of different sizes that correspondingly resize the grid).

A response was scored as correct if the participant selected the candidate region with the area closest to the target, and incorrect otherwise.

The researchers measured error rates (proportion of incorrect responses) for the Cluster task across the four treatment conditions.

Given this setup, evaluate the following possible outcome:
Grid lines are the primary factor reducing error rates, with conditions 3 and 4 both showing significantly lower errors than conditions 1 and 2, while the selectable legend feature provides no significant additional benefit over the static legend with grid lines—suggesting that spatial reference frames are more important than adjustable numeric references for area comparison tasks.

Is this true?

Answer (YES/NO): NO